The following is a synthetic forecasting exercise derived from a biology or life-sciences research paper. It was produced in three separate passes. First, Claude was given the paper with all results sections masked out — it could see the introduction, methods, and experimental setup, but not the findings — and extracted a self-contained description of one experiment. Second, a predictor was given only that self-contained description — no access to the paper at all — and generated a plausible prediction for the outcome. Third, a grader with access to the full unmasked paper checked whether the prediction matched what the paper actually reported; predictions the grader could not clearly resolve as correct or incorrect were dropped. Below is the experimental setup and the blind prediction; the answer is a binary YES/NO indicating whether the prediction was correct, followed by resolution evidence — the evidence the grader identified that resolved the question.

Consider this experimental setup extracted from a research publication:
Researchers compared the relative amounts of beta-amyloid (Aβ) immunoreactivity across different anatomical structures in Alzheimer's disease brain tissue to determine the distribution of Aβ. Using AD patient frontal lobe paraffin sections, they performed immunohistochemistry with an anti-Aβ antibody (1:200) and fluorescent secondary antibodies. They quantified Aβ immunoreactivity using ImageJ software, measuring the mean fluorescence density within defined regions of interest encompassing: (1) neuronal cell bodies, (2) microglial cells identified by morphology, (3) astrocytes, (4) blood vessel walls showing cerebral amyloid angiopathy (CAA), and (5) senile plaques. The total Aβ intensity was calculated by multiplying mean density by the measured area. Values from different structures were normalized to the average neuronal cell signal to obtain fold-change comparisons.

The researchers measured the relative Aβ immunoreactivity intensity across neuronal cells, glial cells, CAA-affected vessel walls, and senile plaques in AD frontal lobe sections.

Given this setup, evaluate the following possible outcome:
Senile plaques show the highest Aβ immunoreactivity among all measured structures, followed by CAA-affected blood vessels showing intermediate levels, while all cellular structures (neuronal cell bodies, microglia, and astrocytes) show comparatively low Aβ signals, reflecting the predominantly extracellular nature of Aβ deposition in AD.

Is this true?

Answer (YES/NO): NO